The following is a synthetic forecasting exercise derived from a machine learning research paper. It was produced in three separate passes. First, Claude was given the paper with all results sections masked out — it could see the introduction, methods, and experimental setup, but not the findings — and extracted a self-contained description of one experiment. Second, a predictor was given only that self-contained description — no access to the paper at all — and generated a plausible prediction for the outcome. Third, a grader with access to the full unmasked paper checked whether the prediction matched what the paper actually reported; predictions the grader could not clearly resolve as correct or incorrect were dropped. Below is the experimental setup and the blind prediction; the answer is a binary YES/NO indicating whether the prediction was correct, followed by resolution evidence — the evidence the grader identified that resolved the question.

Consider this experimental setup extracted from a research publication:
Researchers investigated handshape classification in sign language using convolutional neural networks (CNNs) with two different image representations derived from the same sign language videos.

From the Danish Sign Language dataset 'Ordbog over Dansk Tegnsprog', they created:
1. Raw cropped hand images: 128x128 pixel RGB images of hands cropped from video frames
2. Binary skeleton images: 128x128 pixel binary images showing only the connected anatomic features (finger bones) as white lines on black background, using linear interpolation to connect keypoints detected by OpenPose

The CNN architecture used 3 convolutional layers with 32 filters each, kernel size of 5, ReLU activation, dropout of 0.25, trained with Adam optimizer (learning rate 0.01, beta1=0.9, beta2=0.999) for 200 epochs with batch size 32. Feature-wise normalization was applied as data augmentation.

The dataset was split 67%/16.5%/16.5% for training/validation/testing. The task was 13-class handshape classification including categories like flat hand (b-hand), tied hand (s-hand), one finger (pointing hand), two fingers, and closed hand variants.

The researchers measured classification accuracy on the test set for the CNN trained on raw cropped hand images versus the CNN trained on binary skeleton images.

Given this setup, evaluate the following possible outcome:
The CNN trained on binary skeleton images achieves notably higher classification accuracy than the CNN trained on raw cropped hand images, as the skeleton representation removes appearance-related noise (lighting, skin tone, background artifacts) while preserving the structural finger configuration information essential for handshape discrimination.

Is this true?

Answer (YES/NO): NO